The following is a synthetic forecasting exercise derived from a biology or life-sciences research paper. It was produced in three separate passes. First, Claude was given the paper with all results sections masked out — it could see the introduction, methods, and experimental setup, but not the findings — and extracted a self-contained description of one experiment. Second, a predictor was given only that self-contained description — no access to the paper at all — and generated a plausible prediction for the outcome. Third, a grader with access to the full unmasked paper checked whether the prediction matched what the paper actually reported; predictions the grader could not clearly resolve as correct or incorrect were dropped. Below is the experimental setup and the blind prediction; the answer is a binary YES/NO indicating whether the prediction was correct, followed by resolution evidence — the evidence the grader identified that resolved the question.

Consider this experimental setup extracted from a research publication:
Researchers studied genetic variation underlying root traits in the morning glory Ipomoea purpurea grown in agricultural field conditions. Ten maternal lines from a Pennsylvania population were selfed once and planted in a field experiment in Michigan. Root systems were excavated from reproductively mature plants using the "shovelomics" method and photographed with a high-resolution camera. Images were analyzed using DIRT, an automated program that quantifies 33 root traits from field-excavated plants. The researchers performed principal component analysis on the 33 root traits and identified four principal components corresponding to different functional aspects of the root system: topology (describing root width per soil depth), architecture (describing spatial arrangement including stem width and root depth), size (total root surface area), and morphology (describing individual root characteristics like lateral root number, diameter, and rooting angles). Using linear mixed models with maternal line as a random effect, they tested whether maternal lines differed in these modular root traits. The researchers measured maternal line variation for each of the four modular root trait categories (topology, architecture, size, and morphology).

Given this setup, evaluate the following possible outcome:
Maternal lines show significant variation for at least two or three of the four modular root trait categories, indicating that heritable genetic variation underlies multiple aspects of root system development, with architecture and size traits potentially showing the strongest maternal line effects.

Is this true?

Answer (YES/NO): NO